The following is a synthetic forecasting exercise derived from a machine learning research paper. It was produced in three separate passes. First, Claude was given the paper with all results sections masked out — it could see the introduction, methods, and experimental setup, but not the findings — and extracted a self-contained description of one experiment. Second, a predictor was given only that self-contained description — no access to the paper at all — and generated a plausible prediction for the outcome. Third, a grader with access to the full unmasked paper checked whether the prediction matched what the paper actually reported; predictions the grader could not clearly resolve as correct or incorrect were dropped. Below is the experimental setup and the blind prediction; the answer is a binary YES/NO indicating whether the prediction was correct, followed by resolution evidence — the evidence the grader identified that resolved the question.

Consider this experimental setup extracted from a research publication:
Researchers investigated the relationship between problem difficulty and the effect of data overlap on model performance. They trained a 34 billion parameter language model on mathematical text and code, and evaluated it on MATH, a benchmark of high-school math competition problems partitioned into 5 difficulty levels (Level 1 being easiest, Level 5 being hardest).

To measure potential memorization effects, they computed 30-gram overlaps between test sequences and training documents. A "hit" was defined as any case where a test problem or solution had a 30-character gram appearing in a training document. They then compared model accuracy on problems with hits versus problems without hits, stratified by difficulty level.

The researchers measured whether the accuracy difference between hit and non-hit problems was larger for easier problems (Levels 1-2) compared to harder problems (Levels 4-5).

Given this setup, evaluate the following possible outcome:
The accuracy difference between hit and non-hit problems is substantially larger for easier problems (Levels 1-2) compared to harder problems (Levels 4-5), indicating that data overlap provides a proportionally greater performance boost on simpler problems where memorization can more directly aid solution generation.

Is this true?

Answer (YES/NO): NO